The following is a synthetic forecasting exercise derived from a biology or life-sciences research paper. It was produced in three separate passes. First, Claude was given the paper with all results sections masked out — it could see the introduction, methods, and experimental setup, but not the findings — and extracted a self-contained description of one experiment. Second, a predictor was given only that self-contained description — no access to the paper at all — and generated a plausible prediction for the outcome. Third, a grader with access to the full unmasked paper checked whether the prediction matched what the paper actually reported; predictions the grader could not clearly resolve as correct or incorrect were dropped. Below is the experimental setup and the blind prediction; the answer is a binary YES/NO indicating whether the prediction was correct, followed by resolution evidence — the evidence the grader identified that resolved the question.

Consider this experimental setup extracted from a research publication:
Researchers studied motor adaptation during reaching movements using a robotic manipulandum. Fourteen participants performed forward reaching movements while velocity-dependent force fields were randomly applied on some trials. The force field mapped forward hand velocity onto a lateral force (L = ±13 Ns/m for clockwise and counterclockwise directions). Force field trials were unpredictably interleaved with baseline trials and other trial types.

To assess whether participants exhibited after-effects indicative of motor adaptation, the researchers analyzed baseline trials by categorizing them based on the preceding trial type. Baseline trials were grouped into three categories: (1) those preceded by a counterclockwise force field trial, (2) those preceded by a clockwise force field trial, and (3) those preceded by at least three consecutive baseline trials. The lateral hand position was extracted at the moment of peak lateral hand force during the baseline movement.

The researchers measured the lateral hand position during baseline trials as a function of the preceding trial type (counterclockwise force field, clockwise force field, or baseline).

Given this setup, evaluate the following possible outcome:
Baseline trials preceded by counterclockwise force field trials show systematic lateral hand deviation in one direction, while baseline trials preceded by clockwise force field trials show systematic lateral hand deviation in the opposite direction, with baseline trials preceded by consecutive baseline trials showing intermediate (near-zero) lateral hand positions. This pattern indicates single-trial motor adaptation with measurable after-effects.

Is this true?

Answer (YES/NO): YES